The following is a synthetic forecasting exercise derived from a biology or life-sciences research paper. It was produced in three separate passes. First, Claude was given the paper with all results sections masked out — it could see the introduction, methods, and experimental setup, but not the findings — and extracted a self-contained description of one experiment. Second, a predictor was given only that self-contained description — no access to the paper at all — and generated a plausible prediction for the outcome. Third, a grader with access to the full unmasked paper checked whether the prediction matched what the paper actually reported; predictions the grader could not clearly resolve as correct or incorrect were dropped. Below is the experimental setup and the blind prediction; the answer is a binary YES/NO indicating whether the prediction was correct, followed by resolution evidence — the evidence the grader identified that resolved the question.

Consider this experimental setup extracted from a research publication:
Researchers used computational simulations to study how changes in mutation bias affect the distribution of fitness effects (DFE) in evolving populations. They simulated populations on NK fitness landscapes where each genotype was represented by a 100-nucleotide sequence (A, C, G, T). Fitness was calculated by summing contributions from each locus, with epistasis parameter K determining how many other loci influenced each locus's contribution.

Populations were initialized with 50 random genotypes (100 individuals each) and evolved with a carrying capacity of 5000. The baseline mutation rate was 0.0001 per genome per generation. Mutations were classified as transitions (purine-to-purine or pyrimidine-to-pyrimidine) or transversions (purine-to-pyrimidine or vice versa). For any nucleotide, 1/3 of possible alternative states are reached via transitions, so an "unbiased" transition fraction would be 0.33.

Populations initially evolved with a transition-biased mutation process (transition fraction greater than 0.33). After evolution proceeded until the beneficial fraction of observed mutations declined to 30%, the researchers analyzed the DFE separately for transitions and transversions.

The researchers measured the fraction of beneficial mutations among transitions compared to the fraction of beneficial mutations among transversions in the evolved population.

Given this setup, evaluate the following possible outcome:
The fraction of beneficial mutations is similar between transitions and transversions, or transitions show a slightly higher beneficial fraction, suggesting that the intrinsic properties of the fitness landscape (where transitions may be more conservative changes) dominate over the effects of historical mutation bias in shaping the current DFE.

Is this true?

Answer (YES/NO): NO